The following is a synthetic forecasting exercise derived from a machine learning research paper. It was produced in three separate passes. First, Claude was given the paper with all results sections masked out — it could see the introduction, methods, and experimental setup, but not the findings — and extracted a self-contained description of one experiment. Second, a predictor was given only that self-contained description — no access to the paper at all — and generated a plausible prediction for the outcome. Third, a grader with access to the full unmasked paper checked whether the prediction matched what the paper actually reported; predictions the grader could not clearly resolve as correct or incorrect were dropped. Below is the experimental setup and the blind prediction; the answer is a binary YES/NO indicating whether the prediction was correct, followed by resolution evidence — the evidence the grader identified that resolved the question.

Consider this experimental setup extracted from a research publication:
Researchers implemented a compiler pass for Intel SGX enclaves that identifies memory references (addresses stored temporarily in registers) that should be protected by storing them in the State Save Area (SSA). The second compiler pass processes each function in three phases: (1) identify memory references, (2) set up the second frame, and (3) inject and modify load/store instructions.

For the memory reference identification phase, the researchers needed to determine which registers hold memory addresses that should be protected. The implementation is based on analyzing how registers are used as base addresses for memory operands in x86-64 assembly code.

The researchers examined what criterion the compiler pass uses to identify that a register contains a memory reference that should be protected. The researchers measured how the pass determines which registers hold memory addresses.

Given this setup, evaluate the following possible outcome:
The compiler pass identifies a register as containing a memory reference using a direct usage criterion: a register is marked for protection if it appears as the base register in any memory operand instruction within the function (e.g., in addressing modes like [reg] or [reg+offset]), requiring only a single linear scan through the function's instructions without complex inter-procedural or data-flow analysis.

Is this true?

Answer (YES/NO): NO